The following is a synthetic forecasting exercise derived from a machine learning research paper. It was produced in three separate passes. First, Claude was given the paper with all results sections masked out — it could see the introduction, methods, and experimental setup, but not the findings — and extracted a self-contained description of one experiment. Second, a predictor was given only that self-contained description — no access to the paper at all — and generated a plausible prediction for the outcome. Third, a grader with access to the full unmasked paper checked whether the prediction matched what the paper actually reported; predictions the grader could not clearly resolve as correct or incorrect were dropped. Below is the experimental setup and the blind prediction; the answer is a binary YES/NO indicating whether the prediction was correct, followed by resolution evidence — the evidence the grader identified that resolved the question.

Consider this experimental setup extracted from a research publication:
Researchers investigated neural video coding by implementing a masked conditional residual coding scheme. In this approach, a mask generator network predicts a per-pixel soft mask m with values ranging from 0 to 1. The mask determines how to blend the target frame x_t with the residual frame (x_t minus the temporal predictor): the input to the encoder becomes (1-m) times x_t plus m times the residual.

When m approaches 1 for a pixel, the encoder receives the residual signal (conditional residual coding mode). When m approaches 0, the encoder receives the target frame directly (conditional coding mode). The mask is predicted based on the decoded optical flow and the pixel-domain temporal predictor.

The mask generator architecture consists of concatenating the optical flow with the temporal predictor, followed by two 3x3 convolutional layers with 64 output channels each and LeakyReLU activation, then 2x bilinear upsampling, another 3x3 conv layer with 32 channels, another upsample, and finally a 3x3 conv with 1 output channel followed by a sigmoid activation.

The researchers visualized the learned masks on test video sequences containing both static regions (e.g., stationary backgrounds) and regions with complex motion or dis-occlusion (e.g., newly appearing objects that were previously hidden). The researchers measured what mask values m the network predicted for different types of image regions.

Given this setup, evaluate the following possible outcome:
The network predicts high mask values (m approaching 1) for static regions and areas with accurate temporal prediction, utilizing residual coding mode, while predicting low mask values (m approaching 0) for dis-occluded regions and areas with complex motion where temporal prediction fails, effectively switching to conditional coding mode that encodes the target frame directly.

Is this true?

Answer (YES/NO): YES